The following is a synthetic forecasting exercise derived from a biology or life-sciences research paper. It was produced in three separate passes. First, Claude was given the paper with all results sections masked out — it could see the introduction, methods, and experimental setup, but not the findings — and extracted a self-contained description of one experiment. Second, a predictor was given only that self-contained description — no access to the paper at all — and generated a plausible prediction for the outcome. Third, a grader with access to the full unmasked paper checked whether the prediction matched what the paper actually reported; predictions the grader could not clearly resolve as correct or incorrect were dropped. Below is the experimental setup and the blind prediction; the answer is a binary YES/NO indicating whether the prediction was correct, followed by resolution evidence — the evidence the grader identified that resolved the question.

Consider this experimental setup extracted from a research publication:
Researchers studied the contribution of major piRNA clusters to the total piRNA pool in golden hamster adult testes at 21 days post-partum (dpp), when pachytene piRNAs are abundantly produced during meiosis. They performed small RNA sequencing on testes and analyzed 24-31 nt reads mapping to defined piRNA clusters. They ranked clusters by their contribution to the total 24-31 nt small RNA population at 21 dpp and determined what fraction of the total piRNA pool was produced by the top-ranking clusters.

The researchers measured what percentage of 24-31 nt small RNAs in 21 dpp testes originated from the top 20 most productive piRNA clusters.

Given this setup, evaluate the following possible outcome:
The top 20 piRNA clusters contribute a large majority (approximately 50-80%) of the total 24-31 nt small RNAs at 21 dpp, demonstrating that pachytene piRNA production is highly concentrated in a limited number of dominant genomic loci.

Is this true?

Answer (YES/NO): YES